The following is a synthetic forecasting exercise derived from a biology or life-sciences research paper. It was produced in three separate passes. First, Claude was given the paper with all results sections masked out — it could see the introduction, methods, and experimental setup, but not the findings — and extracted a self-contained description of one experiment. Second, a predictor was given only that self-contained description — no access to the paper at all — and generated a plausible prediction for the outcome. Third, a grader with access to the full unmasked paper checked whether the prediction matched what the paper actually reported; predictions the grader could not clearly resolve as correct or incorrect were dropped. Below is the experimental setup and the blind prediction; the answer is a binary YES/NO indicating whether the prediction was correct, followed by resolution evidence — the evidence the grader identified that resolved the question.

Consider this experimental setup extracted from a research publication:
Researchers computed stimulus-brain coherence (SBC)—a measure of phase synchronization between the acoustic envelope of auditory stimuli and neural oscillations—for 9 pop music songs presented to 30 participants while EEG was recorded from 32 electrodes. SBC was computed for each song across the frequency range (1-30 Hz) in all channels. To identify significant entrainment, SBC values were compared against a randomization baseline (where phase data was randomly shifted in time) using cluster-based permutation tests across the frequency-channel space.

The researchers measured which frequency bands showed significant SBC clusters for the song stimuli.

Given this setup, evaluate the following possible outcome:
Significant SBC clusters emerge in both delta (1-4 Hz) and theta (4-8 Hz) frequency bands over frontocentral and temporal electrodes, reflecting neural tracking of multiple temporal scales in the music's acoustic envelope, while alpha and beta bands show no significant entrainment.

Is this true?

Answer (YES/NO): NO